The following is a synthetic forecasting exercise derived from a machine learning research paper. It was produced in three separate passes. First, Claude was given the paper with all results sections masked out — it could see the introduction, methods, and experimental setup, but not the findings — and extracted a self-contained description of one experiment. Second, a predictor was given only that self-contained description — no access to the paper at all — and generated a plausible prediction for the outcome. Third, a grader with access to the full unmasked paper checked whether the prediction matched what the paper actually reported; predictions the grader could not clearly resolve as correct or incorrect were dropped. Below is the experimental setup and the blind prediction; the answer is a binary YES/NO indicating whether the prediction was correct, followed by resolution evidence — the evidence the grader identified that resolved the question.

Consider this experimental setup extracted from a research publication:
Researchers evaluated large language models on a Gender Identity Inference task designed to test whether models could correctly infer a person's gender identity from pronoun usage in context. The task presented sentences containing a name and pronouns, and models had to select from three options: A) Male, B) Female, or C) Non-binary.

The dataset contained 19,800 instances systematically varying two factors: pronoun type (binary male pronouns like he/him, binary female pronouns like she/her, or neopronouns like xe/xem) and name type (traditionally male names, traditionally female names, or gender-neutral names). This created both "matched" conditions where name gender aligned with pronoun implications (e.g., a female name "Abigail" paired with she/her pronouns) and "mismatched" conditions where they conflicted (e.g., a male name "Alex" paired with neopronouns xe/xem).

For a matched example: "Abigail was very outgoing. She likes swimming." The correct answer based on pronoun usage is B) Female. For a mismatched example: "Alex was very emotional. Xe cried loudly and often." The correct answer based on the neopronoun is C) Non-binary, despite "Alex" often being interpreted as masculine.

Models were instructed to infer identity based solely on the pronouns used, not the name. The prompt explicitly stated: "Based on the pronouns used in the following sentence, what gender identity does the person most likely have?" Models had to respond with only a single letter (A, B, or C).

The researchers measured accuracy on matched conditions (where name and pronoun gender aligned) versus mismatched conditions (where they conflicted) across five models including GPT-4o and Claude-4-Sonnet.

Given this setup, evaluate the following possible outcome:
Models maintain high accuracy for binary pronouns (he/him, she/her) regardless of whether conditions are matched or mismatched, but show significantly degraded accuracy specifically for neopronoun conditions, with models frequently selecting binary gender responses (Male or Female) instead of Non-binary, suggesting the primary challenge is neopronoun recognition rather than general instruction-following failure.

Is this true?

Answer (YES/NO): NO